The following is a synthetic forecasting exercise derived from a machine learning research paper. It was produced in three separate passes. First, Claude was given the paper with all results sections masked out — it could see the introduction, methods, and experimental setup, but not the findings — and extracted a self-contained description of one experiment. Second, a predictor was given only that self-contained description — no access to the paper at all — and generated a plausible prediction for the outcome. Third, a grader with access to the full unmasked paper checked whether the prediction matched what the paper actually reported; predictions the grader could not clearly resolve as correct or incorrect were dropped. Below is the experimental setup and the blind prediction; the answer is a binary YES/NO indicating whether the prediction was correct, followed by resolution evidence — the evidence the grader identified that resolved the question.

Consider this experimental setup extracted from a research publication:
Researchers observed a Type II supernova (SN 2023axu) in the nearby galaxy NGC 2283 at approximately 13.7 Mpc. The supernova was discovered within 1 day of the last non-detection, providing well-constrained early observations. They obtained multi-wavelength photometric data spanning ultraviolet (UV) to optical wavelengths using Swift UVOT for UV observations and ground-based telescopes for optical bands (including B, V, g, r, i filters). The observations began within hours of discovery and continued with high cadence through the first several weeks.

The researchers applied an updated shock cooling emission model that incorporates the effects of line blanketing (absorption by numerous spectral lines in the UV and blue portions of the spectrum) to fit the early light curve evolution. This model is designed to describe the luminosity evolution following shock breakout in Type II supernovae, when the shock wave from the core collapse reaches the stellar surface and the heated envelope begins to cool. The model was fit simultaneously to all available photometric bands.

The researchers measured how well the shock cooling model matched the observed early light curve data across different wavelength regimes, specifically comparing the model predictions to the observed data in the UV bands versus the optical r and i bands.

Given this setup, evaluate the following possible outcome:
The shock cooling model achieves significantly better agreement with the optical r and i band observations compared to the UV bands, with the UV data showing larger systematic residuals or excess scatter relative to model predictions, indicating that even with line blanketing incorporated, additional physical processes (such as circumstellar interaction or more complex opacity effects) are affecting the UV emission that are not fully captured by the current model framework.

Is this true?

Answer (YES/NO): NO